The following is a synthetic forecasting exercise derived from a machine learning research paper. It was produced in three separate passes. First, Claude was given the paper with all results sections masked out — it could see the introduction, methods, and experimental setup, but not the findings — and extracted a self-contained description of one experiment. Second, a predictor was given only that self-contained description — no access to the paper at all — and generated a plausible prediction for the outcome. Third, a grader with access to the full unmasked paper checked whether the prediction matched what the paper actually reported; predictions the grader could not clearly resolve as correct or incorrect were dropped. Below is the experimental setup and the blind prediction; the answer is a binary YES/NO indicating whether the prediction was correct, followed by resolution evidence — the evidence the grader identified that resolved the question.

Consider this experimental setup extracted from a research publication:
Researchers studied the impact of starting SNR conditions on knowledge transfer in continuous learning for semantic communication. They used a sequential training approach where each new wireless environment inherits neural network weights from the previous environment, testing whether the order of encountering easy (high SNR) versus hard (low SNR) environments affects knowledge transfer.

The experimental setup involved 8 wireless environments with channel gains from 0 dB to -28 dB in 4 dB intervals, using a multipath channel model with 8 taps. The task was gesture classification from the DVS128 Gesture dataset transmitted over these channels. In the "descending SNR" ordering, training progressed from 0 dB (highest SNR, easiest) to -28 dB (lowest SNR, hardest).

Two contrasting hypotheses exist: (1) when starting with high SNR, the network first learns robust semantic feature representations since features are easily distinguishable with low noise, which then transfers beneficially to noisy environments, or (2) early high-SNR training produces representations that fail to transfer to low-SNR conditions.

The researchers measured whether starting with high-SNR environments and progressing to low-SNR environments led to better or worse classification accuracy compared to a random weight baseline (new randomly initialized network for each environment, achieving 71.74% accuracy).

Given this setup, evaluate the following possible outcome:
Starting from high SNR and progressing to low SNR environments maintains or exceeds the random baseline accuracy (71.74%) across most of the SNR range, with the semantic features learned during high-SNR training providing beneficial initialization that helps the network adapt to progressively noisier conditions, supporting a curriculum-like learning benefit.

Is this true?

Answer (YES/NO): YES